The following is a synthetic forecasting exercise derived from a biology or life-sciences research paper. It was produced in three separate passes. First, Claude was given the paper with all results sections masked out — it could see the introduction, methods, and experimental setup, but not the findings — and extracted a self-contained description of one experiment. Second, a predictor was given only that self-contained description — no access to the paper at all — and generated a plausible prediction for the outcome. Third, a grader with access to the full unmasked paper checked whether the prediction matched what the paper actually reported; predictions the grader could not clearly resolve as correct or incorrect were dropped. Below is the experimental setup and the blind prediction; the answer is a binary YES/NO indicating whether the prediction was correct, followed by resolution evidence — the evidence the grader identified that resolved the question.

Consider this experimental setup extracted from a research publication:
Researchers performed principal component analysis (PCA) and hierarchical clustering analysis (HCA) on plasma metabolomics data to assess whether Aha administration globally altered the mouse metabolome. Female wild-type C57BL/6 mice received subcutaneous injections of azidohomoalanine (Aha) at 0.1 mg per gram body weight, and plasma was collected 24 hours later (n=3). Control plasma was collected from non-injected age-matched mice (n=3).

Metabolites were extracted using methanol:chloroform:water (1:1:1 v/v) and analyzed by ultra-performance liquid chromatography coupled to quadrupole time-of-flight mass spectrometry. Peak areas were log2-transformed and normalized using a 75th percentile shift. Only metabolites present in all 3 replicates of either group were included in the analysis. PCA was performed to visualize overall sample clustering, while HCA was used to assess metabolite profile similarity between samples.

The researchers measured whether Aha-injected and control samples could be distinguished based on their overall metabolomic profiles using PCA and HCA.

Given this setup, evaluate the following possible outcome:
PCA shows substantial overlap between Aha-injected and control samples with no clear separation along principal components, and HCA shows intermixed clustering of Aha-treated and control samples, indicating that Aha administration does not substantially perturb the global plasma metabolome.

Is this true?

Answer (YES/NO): YES